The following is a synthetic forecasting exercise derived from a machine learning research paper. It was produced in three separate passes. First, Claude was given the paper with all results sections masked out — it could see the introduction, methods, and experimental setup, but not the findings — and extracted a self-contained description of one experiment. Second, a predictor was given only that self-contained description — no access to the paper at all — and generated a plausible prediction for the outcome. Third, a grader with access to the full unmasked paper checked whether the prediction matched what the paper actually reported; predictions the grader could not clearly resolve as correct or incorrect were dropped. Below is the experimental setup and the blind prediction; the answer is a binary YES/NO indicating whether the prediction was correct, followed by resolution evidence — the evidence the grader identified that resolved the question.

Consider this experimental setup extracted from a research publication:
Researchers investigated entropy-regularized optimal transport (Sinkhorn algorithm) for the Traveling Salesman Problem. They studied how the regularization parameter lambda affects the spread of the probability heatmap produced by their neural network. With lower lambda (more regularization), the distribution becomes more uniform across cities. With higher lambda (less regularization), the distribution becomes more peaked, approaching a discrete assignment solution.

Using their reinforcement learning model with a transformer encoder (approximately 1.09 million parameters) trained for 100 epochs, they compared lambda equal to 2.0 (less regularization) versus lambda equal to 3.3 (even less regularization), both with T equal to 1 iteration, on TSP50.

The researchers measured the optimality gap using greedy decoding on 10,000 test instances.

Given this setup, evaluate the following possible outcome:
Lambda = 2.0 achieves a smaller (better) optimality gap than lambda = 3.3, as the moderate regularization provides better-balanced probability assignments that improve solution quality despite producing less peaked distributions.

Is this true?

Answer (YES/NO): YES